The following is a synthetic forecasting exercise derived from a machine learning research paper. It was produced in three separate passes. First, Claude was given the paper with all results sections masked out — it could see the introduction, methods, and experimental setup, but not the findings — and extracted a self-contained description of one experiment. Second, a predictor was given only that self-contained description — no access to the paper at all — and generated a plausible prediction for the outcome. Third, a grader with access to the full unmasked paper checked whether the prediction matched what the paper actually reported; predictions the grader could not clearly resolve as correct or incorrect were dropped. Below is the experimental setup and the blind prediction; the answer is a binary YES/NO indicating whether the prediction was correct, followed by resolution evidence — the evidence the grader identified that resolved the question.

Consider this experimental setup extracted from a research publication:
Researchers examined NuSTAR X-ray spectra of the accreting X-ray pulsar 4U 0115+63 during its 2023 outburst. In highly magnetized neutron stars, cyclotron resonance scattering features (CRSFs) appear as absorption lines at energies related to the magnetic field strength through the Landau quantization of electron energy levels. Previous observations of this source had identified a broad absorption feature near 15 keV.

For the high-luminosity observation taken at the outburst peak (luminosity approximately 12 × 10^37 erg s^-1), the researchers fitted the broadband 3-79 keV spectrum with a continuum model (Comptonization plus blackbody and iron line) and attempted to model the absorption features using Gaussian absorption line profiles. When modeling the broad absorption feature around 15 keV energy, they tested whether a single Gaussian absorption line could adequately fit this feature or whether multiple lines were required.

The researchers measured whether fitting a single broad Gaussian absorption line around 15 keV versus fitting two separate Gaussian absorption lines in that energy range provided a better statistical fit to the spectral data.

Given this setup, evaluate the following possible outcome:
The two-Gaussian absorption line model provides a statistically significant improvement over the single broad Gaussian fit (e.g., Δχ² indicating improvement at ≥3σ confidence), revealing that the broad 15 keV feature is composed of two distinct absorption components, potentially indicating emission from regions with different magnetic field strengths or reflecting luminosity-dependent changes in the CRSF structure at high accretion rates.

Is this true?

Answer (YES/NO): YES